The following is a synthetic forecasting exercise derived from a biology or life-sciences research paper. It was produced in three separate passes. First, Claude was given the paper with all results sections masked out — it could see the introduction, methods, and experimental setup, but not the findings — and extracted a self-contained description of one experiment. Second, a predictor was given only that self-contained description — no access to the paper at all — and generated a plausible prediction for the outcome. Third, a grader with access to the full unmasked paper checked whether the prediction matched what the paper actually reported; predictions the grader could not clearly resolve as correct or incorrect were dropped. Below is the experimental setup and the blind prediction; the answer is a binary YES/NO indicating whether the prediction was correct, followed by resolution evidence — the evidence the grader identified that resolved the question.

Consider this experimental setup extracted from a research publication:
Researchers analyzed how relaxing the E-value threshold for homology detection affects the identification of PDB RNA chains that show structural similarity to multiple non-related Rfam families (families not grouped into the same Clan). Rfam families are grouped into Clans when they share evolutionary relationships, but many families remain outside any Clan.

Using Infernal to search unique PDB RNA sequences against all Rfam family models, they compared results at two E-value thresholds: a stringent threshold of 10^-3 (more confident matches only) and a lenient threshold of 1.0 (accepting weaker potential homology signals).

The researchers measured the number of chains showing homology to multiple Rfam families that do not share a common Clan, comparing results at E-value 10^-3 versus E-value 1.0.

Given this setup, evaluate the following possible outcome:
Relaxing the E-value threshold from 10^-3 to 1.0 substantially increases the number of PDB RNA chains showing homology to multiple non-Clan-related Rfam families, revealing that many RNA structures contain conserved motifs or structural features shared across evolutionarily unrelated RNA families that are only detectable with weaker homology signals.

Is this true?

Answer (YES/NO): YES